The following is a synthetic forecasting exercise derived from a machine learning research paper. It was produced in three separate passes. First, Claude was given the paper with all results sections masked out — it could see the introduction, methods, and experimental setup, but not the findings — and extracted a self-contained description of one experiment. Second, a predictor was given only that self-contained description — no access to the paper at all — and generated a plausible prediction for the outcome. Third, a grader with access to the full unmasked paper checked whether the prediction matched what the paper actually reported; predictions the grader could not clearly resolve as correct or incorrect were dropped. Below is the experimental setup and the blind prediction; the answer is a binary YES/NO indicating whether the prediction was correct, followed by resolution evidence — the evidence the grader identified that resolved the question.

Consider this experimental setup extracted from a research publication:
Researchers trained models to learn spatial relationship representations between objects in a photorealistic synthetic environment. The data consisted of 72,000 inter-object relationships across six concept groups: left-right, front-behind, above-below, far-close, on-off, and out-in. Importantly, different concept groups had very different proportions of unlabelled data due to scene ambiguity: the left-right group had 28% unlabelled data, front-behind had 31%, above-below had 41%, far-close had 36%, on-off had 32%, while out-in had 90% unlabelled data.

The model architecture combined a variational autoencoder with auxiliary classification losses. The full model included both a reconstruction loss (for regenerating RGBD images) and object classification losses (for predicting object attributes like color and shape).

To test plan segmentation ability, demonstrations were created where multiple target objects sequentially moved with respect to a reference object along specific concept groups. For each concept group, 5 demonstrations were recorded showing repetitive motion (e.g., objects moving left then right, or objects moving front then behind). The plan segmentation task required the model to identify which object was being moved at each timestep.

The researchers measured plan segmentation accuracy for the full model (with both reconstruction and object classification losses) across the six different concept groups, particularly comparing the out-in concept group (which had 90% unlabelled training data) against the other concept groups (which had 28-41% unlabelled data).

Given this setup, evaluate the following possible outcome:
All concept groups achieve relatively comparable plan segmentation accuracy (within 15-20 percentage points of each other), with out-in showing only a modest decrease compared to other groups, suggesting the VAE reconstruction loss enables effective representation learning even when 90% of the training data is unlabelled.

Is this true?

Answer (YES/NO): NO